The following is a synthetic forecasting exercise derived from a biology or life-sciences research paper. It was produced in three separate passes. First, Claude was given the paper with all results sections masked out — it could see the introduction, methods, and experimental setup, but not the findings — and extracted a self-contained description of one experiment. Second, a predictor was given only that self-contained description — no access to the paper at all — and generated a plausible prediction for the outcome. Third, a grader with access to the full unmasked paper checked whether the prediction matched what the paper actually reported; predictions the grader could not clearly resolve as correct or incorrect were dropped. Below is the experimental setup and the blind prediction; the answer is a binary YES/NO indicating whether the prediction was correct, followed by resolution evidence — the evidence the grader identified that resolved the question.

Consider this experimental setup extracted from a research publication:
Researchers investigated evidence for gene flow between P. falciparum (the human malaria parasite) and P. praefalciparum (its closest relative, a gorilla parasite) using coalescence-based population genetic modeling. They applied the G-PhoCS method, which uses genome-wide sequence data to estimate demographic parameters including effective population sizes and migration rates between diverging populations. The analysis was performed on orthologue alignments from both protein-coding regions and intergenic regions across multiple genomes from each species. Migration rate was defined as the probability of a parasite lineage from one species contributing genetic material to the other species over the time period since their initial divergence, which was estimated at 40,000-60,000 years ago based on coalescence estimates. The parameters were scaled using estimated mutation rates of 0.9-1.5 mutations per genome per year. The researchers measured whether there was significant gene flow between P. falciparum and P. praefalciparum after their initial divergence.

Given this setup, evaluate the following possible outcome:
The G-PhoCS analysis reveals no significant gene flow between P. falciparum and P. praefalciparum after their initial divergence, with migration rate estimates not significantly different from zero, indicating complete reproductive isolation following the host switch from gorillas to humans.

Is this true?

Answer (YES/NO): NO